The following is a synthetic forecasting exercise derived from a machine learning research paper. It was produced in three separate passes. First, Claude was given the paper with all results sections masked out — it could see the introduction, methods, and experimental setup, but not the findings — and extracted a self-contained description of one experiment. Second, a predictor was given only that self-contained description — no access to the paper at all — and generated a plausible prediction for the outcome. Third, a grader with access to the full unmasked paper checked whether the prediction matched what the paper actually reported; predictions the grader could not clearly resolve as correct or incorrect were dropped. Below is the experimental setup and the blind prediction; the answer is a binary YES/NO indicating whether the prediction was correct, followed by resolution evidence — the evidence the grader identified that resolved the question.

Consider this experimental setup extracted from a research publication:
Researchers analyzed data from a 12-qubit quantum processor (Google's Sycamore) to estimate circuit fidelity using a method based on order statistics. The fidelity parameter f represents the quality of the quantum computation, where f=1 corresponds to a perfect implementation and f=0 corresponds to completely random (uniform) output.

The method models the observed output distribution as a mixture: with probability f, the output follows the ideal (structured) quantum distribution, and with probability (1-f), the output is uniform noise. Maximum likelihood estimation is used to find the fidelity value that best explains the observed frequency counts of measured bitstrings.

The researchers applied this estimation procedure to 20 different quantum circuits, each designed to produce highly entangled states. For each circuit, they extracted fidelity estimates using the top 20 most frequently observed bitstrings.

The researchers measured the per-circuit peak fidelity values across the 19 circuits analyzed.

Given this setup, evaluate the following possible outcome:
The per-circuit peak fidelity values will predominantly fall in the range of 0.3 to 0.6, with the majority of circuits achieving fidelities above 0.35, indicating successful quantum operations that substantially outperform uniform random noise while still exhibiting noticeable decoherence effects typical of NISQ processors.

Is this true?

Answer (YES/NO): YES